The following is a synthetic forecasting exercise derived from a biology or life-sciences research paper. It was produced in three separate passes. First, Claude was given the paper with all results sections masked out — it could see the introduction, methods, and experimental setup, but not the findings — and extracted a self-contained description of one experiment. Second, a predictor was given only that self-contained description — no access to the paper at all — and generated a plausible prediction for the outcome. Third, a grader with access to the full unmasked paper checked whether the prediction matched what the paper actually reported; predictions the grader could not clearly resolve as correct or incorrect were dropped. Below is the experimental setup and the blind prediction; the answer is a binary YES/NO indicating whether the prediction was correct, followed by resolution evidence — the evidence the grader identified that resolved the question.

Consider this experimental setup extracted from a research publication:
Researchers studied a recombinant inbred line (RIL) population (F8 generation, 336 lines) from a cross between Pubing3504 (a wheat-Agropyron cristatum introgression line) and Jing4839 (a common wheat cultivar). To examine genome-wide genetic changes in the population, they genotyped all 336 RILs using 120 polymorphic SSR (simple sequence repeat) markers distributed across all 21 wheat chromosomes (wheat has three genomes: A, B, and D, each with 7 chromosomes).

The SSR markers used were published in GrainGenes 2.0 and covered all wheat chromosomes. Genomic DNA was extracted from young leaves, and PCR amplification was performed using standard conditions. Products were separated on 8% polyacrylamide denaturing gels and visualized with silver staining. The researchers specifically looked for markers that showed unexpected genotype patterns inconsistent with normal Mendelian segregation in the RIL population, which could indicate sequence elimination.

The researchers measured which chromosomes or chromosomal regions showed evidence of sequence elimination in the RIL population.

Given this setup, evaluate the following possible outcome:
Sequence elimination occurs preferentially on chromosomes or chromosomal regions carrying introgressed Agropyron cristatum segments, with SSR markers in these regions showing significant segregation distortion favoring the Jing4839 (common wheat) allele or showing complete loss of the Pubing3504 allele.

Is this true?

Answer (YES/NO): NO